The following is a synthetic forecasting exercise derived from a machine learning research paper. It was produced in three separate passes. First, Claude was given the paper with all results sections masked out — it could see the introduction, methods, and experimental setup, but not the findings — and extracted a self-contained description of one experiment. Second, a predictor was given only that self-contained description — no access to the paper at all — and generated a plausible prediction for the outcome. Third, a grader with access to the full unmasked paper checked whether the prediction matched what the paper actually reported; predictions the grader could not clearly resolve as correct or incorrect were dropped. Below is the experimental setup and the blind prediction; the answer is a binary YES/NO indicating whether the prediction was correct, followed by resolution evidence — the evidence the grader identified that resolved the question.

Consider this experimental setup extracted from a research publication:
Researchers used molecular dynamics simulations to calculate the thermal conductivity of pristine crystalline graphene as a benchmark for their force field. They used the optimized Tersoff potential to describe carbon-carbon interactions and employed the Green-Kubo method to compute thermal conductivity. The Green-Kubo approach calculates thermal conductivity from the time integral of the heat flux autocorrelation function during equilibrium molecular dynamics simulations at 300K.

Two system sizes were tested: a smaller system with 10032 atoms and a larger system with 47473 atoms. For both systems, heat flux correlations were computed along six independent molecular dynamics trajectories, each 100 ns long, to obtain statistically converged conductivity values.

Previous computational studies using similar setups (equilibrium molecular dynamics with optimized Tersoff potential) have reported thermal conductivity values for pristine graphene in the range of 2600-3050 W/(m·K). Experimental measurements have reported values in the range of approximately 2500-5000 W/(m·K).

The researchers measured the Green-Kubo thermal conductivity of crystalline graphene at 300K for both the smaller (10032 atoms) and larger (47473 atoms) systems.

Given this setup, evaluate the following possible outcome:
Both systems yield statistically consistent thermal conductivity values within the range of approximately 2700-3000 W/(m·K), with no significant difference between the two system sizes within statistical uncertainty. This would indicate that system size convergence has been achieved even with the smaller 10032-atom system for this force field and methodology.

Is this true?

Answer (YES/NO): NO